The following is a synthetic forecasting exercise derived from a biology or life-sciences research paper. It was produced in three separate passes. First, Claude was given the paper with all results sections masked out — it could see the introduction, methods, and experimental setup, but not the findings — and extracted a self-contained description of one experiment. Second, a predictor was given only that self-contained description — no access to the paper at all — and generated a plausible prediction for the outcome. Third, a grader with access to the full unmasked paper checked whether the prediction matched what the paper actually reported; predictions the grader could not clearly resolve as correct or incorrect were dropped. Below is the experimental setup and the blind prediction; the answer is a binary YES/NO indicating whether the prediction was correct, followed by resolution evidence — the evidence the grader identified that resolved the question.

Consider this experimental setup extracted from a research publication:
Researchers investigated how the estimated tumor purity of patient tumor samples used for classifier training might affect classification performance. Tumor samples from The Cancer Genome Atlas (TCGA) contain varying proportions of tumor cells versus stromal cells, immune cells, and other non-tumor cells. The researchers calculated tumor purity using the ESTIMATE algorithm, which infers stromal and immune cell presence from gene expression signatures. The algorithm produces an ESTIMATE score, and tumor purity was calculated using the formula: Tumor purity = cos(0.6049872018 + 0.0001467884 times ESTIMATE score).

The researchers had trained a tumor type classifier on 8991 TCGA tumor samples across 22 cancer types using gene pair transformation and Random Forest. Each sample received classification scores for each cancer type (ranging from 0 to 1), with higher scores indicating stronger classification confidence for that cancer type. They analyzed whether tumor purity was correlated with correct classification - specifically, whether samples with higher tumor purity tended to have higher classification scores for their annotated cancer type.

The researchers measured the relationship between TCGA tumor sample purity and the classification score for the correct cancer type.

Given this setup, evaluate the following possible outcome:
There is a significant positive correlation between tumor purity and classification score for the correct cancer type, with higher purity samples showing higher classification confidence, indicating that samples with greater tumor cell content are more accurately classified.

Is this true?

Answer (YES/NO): NO